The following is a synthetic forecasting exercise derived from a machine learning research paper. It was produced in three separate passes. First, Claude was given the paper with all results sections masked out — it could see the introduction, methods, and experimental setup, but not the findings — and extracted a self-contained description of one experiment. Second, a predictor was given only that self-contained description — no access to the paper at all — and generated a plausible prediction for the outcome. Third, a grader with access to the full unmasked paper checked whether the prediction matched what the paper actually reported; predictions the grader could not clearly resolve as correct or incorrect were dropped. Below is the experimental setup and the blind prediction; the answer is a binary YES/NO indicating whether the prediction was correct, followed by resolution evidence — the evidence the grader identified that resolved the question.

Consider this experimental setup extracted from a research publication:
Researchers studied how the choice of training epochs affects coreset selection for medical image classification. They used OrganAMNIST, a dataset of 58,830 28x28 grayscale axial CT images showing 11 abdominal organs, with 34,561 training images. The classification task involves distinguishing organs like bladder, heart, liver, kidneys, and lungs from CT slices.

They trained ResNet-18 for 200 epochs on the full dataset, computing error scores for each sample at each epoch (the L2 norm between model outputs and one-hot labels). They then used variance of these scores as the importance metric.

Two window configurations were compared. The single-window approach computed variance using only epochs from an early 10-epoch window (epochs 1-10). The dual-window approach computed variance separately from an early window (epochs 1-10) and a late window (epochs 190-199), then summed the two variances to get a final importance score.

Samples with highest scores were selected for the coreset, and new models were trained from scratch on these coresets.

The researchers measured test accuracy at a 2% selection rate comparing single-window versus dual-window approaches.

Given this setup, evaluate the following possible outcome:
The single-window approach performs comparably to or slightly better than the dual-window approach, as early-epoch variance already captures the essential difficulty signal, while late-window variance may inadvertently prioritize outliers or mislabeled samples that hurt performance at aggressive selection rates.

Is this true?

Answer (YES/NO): NO